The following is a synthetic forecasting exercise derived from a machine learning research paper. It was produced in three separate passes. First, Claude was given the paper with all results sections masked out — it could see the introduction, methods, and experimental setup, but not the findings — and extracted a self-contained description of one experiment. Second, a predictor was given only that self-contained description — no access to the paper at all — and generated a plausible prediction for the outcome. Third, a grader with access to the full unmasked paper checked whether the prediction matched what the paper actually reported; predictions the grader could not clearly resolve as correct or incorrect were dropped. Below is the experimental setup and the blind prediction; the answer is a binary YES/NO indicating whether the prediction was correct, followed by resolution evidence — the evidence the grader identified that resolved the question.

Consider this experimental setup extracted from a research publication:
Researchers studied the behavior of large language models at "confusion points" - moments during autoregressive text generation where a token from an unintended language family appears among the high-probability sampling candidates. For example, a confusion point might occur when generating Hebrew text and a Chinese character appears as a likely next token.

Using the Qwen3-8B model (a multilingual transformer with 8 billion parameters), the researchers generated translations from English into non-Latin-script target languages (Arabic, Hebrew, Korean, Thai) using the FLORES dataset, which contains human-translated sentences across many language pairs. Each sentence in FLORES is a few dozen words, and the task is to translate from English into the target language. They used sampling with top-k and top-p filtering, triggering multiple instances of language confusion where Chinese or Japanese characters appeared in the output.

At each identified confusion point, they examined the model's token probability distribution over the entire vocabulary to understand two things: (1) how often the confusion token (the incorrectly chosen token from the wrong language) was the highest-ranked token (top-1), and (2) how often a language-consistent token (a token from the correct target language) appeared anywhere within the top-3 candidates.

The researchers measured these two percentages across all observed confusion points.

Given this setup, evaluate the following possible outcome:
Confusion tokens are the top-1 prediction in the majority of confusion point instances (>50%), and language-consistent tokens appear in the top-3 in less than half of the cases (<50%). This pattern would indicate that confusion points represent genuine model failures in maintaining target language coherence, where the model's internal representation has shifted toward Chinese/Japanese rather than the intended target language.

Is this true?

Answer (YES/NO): NO